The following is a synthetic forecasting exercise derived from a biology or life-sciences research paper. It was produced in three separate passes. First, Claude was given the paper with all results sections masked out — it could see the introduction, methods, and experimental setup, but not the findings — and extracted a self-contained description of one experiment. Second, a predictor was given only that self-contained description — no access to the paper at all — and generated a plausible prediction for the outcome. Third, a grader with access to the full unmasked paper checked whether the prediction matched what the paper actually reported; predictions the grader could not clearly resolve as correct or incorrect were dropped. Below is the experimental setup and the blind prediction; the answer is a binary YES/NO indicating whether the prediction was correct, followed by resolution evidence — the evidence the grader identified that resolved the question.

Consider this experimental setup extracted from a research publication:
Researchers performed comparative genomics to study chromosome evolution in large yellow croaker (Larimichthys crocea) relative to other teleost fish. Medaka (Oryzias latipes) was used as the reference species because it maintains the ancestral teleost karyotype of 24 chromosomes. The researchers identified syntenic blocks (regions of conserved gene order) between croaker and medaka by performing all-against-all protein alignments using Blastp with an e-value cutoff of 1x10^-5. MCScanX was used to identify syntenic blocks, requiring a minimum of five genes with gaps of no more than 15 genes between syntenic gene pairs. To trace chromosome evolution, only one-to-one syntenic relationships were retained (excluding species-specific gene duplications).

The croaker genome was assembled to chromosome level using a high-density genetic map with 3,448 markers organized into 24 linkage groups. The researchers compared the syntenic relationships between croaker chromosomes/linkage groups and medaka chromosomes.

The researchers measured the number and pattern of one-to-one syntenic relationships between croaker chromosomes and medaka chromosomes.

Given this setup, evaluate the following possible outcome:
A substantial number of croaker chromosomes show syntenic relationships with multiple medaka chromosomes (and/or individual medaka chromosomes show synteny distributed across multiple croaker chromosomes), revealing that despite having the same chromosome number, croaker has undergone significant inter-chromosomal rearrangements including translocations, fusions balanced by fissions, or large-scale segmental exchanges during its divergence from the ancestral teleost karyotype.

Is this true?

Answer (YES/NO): NO